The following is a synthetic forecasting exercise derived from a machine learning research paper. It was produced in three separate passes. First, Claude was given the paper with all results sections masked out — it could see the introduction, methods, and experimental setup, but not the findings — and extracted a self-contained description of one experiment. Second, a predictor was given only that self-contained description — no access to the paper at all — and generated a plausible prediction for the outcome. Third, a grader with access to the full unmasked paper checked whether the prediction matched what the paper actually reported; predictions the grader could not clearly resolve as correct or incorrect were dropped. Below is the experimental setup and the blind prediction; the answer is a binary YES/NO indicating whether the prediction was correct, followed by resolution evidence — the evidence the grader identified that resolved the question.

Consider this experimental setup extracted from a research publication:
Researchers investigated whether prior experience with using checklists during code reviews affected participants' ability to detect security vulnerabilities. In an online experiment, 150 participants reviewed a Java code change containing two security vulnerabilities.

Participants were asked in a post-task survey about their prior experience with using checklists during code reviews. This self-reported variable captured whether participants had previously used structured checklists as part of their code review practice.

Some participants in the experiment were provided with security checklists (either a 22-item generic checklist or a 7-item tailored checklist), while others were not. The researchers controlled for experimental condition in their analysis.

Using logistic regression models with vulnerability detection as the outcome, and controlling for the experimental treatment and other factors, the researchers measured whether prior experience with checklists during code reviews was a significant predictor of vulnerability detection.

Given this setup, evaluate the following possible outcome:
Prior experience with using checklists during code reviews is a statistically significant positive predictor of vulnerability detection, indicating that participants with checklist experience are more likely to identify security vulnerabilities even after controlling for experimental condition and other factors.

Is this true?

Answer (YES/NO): NO